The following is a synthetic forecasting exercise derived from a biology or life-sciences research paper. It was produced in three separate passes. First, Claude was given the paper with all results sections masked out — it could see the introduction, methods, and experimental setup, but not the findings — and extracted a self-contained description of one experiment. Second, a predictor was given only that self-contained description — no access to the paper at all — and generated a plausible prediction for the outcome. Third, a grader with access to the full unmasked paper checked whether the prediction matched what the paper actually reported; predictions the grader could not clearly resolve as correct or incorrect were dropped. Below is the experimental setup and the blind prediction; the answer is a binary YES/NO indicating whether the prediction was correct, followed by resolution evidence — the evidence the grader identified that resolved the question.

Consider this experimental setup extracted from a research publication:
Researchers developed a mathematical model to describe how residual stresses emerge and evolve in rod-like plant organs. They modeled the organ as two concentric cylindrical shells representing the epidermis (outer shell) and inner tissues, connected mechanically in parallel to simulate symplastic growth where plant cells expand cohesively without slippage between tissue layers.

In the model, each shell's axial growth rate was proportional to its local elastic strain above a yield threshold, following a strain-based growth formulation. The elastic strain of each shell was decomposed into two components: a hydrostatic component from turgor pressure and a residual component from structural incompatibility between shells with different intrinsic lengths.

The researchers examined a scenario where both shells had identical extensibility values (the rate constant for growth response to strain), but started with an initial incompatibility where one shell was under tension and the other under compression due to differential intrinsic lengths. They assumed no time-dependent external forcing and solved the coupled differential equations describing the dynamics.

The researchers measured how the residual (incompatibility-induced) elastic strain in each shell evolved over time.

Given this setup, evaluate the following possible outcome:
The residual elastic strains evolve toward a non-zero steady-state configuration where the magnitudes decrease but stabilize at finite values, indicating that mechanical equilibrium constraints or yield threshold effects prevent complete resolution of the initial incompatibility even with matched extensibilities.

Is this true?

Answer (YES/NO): YES